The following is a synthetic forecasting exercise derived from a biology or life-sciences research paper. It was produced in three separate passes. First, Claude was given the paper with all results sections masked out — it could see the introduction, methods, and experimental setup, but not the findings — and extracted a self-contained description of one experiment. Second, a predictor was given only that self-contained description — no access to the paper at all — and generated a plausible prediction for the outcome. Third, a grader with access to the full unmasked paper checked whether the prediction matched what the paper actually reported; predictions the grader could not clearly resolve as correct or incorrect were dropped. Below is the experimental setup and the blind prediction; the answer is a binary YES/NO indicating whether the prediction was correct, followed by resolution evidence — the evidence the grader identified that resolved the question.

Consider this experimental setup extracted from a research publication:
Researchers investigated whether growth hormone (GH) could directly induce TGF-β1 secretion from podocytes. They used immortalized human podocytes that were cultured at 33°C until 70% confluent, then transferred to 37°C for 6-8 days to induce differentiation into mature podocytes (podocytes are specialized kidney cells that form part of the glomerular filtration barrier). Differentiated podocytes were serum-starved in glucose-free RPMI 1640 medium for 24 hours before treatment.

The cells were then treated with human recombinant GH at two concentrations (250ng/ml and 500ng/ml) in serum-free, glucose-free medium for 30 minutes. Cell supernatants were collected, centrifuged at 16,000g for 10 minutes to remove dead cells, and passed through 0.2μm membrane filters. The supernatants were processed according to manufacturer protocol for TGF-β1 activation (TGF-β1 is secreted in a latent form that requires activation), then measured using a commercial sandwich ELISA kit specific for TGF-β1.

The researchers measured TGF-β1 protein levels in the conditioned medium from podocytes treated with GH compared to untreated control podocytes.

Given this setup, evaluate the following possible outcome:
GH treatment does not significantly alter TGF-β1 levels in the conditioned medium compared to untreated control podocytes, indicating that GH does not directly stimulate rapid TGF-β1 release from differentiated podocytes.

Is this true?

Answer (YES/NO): NO